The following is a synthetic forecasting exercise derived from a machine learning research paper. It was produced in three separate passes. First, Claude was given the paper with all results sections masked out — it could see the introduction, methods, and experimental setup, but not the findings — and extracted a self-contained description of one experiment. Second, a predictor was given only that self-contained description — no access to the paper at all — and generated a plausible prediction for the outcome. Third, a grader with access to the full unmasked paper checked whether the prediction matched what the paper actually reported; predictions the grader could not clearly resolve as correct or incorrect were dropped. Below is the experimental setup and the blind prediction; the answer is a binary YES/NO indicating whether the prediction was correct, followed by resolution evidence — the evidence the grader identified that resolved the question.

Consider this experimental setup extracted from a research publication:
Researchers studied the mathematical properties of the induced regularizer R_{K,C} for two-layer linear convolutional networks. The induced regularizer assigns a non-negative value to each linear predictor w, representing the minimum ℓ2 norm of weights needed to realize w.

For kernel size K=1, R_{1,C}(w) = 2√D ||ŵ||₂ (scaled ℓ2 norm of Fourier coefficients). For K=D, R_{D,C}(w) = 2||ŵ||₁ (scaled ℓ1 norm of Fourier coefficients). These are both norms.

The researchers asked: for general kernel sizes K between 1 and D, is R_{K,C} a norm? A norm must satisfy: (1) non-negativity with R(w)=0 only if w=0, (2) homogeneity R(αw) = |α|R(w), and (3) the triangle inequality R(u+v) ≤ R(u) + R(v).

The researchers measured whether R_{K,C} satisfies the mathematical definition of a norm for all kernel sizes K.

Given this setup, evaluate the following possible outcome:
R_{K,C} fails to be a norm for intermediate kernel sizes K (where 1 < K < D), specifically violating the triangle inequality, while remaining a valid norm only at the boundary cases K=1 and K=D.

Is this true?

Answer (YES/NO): NO